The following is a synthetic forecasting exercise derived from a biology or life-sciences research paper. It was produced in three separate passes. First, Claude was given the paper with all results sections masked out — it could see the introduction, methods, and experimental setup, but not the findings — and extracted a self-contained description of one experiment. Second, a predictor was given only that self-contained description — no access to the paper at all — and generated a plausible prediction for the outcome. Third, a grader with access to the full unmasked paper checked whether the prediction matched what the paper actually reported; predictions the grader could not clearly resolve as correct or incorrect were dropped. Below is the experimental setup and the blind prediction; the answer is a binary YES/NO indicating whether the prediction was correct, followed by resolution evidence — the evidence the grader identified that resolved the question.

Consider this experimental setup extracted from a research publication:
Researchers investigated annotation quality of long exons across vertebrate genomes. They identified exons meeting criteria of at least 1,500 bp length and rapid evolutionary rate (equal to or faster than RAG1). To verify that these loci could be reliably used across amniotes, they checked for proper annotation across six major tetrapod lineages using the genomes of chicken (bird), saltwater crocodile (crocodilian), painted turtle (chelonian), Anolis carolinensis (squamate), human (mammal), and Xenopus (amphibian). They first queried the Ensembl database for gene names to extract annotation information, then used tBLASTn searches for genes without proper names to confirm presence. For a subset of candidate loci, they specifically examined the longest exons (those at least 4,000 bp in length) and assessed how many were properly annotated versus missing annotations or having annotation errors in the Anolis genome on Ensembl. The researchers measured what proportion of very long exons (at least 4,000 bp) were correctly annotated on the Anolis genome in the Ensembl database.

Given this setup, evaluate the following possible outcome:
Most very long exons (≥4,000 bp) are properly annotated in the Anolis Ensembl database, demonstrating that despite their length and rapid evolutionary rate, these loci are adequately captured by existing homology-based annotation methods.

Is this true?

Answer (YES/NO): NO